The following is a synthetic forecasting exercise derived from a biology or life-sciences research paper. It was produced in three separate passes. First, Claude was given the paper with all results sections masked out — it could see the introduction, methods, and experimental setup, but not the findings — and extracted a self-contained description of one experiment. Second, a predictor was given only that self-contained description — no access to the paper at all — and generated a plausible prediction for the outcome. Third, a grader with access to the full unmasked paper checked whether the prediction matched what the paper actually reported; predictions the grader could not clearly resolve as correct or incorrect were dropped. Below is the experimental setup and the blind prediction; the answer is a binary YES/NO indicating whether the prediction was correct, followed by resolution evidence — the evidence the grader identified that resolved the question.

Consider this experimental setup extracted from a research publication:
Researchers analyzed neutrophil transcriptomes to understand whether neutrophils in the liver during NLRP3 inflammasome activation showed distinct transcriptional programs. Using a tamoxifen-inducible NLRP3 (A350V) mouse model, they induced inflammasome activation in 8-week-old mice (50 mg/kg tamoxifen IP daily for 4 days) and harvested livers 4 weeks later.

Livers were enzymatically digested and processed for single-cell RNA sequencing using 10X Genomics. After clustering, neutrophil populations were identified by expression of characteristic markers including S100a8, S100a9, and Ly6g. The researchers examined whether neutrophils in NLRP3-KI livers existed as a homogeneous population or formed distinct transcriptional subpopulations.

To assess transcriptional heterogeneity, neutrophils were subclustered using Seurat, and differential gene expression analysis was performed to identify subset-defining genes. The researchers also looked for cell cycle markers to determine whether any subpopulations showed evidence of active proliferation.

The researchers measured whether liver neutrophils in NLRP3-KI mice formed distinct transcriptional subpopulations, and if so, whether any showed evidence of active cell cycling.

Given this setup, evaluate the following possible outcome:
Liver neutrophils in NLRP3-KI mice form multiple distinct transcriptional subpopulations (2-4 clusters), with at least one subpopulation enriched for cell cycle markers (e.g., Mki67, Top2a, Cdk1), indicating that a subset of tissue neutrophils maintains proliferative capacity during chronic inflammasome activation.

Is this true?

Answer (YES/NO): NO